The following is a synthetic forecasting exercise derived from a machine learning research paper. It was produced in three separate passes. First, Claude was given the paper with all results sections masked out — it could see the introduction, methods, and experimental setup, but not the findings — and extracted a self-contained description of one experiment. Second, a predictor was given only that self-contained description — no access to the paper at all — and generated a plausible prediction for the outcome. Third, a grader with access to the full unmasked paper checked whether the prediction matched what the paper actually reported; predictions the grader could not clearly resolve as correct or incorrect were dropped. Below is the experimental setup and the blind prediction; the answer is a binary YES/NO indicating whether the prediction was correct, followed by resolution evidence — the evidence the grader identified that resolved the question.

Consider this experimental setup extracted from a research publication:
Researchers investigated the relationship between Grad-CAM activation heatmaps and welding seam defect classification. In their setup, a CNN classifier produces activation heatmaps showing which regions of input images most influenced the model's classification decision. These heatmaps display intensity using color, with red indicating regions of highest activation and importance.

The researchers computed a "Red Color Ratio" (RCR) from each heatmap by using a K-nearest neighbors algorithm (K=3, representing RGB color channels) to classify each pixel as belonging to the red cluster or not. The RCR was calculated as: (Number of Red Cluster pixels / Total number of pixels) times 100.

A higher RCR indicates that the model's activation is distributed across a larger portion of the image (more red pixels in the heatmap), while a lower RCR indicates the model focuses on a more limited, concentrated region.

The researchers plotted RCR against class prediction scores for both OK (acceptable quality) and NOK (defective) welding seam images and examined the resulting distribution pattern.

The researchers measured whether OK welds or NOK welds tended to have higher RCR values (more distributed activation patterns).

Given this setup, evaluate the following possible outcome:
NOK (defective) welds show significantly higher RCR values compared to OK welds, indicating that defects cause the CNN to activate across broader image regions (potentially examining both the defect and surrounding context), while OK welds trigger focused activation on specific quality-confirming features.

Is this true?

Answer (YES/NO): NO